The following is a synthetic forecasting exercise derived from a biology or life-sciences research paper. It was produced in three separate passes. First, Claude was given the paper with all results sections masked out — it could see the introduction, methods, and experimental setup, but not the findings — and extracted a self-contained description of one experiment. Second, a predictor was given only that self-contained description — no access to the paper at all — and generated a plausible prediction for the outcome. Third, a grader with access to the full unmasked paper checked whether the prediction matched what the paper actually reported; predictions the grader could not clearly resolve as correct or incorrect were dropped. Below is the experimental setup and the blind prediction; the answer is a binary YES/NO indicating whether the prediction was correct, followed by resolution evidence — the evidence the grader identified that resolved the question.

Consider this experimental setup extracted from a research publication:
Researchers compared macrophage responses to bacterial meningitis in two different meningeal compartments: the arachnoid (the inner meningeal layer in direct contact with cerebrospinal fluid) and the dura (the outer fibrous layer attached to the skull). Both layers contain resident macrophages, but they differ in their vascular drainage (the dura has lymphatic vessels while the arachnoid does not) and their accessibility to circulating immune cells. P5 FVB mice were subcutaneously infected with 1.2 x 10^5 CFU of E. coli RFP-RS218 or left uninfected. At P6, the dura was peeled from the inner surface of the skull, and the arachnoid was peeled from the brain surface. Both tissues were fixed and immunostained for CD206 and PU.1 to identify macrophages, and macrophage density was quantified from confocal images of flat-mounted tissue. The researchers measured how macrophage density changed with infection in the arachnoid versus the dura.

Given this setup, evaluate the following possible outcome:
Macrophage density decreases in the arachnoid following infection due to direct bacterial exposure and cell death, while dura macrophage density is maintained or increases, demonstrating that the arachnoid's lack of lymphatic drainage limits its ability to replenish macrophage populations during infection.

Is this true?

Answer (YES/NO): NO